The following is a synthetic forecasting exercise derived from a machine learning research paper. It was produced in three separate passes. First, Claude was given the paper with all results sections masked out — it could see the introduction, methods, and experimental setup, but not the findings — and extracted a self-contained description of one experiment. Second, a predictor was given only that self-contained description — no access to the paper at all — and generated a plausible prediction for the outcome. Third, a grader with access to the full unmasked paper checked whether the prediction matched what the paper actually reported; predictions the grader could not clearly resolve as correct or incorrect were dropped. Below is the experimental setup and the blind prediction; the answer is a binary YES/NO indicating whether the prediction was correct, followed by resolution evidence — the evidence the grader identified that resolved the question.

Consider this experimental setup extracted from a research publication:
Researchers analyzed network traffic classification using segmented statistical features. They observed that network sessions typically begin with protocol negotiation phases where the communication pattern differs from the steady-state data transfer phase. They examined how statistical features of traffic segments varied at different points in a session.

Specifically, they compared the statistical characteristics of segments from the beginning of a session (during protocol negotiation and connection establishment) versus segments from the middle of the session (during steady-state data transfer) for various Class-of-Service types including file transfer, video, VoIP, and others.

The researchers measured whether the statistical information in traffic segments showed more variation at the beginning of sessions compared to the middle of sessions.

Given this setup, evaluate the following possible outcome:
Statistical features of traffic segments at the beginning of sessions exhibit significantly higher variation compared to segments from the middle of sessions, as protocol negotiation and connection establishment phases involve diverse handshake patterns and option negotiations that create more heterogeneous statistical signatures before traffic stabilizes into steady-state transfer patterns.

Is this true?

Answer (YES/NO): YES